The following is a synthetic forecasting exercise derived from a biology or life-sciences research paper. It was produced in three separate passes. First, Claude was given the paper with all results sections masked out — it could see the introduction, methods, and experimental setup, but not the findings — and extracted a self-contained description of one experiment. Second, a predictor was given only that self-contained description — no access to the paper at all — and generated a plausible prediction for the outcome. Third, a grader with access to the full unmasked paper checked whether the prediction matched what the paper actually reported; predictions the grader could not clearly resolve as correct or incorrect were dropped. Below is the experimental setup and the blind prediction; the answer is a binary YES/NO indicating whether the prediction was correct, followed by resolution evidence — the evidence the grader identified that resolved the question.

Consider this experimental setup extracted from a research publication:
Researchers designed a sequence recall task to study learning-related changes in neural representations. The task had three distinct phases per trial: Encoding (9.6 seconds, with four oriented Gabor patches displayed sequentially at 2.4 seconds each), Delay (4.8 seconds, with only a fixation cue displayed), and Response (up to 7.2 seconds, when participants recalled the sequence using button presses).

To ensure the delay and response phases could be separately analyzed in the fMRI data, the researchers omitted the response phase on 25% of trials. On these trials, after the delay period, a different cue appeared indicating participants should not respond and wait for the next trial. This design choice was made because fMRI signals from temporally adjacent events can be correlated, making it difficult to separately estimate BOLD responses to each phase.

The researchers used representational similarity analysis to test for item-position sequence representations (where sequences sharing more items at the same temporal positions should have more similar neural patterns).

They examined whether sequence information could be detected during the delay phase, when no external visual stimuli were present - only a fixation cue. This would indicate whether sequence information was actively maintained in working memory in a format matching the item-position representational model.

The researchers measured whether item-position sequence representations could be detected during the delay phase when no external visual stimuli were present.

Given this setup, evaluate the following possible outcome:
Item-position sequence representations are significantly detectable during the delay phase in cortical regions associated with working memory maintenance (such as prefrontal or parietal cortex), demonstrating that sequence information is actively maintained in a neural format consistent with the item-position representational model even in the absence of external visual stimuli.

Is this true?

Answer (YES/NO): YES